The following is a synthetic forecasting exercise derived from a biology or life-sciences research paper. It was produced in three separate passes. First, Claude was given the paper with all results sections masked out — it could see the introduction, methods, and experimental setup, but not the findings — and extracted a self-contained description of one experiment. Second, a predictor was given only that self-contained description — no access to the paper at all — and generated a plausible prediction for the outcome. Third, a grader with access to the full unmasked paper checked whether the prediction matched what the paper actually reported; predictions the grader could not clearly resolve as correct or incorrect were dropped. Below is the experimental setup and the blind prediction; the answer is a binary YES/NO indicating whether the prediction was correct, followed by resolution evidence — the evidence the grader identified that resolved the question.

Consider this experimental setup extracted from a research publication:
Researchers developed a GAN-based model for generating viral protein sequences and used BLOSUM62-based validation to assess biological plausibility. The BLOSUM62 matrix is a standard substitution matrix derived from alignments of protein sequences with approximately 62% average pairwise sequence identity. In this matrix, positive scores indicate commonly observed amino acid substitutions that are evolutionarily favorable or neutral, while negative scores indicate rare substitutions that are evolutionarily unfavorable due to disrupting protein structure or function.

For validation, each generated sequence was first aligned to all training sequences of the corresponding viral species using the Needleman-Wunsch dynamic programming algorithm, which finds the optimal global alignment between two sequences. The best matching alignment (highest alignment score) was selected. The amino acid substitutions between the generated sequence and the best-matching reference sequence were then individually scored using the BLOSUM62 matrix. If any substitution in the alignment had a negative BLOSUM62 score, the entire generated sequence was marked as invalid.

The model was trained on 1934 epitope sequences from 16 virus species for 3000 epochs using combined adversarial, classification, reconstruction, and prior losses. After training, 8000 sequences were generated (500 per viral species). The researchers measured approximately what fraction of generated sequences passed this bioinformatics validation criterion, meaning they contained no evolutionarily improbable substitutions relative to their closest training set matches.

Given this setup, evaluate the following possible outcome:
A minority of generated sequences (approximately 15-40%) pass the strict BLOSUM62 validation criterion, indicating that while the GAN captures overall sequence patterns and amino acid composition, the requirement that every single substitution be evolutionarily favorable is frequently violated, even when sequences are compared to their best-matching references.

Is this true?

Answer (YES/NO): NO